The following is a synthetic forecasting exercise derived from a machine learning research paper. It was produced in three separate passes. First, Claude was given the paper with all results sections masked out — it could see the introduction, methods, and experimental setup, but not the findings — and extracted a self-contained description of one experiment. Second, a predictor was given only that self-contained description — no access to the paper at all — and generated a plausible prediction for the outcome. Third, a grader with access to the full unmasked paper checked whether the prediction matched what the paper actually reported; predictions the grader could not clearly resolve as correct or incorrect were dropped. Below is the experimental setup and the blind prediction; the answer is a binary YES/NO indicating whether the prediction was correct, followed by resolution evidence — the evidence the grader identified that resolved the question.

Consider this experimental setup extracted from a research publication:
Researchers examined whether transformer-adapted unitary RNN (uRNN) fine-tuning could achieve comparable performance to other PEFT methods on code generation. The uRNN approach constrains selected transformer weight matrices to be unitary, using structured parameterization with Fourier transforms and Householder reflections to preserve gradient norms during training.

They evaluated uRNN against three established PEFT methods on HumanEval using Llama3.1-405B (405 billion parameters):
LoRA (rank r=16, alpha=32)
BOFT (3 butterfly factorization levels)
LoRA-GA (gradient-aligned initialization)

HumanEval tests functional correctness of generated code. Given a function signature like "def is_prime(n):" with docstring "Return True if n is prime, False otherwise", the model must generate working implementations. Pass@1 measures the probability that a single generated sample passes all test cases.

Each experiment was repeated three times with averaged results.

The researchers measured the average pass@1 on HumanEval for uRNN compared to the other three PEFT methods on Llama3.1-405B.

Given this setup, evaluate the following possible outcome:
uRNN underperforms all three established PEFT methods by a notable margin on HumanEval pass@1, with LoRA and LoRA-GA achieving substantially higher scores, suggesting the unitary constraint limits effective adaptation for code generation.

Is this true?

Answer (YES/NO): NO